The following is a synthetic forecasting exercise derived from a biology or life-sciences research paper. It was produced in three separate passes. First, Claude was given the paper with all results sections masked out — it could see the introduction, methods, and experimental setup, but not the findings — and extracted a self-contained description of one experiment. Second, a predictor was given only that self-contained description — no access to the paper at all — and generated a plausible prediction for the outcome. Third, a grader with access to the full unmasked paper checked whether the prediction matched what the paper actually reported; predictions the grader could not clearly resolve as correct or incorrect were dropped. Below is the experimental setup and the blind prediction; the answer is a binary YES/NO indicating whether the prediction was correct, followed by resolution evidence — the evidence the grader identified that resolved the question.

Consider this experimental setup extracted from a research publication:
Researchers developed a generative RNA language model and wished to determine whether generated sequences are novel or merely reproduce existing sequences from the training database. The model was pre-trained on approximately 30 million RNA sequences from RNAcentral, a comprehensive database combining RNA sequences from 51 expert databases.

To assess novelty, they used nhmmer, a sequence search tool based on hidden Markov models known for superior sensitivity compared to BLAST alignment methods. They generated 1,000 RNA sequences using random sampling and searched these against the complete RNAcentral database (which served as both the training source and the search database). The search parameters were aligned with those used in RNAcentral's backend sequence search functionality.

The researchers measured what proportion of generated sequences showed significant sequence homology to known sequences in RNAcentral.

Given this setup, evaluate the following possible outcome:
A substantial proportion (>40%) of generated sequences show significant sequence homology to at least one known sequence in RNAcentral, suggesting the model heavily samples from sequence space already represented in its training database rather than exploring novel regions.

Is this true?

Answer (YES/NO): YES